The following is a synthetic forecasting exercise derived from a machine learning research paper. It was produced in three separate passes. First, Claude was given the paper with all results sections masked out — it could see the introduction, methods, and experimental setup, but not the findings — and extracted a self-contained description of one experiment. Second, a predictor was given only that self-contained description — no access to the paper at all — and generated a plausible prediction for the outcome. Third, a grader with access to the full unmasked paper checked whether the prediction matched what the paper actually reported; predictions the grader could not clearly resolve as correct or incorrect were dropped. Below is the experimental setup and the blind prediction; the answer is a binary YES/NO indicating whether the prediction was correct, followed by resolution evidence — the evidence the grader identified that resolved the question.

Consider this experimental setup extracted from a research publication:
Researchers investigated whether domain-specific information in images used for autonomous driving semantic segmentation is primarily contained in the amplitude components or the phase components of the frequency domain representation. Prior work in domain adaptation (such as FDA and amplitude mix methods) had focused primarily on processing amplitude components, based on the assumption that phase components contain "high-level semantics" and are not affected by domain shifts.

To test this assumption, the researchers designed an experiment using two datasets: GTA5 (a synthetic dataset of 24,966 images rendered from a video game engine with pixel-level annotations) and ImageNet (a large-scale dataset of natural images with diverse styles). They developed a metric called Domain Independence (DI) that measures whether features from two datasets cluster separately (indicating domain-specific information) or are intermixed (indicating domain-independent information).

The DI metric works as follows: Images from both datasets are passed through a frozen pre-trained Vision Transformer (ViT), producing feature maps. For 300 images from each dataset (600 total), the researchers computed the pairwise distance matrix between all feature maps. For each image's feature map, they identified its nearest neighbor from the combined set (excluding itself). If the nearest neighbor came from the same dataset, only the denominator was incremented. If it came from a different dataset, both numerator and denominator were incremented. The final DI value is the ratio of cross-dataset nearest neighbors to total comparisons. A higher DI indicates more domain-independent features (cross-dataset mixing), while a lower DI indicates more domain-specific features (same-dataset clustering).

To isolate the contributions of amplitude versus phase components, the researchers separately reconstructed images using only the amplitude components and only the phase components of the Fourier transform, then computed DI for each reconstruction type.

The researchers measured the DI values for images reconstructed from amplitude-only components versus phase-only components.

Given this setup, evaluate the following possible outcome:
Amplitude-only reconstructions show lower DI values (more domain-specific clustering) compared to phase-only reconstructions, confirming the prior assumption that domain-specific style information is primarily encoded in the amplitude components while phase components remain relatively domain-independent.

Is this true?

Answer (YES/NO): NO